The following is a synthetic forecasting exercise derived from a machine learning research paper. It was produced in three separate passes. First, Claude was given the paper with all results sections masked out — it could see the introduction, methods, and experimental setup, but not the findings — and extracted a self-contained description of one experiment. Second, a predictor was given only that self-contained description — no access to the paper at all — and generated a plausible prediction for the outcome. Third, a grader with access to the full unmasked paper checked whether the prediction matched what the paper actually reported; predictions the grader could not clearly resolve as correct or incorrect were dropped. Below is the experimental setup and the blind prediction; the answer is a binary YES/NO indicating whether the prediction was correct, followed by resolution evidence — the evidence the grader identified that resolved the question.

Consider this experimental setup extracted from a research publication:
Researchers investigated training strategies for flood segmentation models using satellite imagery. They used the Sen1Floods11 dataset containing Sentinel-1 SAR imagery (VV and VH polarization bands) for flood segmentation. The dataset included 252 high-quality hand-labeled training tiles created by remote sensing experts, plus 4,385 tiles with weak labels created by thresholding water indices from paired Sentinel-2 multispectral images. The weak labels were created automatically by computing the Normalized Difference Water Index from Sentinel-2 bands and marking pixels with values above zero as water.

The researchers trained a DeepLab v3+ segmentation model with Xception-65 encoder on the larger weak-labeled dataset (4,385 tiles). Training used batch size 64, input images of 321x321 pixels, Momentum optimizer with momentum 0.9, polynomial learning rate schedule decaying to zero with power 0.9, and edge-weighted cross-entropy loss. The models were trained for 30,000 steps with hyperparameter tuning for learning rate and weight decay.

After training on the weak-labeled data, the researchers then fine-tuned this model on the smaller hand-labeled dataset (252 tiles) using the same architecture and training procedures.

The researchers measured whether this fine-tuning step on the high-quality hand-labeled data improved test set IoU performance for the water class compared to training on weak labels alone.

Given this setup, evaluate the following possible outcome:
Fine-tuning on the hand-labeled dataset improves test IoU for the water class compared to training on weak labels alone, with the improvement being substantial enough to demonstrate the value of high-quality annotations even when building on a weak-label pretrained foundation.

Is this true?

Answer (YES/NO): NO